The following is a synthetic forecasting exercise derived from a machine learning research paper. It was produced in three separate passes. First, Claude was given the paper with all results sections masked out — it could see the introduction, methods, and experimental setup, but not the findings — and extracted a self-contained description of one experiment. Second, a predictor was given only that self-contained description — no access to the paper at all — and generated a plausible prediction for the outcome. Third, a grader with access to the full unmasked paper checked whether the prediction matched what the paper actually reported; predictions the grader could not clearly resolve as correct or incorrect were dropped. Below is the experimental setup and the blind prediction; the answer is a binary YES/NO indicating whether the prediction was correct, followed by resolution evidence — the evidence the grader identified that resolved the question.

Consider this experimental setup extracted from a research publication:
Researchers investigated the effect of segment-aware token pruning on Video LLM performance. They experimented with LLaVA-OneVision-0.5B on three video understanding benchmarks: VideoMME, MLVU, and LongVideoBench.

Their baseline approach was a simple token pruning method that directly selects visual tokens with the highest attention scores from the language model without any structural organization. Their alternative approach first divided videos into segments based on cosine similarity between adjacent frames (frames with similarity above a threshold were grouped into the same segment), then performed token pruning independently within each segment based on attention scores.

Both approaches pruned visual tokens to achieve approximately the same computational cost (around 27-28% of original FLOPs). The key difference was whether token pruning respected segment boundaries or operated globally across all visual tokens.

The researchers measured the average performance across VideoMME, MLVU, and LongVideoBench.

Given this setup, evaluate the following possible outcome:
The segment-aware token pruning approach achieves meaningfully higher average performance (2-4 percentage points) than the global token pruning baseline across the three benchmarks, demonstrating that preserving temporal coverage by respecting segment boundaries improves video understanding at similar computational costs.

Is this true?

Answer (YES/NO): NO